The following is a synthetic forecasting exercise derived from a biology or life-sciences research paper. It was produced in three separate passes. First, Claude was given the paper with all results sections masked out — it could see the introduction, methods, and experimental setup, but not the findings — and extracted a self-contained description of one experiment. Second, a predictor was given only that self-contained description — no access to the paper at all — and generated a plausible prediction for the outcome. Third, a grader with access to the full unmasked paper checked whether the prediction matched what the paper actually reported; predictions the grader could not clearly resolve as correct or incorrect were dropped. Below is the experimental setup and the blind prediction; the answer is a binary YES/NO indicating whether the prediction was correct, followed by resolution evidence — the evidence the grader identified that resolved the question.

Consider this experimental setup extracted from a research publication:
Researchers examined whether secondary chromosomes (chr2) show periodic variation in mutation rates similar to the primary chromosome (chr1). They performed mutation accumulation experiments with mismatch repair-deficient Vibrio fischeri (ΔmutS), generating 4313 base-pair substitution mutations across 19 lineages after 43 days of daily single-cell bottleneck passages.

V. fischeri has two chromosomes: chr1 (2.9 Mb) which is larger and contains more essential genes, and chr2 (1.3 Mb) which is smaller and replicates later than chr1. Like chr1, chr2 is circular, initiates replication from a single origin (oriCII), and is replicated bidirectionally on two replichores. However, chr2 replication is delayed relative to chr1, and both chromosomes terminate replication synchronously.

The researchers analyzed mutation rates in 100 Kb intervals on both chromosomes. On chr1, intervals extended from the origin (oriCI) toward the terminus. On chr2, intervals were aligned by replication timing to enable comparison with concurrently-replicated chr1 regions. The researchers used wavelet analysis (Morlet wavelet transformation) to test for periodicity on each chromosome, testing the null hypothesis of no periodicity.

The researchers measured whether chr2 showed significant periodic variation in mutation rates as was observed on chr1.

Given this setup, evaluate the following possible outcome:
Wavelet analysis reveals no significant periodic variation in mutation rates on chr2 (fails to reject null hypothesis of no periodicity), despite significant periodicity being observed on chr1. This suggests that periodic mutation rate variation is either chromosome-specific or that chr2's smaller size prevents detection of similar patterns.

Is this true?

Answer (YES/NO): YES